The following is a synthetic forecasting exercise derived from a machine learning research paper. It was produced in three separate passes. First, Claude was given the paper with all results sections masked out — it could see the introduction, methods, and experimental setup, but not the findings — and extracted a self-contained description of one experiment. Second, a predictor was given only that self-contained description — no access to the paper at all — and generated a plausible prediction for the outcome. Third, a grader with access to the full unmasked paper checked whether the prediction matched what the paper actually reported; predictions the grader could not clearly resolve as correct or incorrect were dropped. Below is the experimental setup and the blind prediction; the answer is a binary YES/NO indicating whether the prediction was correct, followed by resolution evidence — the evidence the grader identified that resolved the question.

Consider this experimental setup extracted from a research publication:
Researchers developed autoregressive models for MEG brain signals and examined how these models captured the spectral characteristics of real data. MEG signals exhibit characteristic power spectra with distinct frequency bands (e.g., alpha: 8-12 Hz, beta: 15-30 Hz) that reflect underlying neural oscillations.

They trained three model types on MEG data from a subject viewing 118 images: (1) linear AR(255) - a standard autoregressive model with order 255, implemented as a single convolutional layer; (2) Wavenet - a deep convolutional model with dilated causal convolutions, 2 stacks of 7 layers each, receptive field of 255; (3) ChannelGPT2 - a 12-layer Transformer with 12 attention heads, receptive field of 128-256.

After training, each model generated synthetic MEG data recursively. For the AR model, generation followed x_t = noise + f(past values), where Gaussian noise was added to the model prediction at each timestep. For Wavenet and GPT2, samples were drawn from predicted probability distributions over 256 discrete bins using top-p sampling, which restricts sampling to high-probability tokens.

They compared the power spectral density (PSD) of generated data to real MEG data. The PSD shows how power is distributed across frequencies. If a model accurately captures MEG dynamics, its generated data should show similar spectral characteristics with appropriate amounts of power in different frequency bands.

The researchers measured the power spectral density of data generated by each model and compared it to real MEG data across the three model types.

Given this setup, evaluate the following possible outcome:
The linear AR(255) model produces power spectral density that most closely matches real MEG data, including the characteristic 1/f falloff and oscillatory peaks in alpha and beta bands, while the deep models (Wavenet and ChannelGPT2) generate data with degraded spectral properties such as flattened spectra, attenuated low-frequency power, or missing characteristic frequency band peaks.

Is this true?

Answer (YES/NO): NO